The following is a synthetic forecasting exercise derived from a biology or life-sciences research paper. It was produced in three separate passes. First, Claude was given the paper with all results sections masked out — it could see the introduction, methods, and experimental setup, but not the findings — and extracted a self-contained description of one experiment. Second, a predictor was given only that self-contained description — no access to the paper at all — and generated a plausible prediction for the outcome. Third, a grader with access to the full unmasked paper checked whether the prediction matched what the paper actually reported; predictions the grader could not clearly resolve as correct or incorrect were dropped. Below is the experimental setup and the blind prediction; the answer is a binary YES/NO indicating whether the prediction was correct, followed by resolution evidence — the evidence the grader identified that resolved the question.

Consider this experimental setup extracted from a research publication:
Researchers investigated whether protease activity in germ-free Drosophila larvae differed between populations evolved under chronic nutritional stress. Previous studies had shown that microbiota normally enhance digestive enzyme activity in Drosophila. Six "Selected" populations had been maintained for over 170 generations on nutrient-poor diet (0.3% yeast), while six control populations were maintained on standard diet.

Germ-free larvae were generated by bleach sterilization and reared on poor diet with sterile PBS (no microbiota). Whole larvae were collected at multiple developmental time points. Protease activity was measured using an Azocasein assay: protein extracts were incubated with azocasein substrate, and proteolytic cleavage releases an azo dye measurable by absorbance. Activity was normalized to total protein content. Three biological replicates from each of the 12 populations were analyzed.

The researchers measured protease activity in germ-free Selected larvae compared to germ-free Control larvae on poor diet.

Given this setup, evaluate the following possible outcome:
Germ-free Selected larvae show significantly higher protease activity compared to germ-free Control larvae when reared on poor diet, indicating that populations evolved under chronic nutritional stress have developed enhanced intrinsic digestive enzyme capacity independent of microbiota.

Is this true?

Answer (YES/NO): NO